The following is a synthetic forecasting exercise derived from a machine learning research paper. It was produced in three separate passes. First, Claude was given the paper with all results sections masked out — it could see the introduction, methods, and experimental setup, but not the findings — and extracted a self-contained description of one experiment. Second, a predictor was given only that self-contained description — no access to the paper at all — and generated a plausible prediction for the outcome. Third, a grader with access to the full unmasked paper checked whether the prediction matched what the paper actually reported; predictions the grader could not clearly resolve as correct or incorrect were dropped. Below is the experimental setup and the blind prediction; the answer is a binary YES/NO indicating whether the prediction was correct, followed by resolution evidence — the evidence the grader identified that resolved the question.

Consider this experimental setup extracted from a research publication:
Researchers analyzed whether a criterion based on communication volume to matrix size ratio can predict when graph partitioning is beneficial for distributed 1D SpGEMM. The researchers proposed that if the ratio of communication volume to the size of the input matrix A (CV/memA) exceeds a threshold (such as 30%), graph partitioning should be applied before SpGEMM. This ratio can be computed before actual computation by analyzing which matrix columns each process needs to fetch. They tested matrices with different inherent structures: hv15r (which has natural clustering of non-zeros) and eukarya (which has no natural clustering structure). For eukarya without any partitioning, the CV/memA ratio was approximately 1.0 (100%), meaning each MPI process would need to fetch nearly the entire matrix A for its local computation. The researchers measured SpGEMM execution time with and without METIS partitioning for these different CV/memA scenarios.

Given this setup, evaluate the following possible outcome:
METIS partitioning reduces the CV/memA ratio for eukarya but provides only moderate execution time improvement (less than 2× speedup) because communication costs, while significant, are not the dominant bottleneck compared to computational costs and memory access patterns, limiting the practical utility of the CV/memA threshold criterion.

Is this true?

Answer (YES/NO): NO